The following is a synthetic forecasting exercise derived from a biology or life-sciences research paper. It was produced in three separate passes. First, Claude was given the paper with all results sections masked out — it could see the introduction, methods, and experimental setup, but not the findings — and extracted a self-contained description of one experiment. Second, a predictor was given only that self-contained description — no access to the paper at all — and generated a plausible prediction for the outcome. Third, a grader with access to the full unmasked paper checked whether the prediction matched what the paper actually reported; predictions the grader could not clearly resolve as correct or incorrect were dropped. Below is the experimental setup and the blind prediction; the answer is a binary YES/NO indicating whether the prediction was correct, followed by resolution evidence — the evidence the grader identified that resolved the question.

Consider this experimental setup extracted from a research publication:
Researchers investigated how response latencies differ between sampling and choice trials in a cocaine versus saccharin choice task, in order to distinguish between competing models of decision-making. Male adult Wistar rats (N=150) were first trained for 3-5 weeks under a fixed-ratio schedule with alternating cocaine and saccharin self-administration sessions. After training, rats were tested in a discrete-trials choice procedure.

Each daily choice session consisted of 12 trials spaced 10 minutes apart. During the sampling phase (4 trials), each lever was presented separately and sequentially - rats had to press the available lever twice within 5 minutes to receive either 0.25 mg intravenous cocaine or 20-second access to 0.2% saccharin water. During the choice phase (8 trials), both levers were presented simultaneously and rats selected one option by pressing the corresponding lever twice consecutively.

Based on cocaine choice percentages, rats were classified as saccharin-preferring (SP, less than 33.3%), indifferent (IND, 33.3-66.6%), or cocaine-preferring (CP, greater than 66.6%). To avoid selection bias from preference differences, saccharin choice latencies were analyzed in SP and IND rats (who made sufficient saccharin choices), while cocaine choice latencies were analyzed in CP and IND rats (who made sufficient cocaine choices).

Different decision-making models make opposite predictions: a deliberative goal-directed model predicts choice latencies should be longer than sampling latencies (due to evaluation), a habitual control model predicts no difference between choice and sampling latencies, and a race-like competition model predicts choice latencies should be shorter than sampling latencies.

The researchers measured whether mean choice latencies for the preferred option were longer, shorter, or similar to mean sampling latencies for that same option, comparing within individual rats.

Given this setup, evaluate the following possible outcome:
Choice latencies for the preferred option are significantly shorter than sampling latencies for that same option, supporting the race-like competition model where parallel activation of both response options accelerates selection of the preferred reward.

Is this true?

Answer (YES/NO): NO